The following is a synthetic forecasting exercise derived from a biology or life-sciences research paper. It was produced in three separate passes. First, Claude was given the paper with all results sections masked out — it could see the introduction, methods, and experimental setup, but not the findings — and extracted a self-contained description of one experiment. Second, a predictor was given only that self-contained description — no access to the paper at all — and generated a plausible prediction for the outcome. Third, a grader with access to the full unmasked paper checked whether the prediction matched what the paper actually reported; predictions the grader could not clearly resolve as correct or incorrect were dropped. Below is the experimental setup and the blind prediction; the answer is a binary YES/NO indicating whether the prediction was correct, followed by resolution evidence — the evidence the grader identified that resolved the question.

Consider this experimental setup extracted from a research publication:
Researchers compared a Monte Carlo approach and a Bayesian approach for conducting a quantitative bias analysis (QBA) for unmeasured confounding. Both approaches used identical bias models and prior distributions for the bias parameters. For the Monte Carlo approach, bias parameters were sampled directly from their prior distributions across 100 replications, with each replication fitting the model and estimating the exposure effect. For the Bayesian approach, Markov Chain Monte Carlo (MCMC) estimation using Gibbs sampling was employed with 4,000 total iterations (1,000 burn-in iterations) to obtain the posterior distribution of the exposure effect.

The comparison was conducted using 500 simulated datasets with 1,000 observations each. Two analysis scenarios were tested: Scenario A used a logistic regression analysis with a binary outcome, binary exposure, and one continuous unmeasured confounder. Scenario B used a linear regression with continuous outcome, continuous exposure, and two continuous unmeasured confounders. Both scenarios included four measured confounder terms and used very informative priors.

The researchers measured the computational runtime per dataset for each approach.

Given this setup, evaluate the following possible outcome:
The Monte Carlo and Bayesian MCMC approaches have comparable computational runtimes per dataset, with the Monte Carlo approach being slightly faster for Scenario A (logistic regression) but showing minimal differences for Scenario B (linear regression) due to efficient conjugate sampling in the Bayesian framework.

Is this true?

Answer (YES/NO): NO